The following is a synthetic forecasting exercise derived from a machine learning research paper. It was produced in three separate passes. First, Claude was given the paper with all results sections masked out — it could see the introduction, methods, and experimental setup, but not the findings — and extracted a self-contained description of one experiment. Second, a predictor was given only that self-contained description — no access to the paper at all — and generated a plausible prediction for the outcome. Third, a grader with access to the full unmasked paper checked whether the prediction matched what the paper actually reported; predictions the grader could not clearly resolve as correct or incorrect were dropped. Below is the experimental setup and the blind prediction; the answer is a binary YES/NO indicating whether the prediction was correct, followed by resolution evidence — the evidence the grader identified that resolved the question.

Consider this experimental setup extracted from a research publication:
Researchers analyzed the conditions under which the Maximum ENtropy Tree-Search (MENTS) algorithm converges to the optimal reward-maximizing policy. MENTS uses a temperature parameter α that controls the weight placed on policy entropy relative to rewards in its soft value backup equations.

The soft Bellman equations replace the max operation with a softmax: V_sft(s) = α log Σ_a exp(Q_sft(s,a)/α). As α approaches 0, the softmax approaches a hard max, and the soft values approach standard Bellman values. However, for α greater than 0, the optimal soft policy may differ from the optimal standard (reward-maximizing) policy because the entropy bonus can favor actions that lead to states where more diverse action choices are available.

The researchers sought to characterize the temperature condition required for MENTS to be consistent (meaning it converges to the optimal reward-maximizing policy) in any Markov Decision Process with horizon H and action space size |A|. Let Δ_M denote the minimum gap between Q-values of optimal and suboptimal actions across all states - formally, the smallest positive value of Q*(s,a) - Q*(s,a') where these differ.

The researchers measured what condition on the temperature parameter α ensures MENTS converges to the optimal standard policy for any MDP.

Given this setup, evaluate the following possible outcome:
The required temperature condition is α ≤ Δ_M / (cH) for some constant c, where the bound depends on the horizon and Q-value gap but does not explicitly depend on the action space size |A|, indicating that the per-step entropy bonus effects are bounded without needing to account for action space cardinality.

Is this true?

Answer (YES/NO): NO